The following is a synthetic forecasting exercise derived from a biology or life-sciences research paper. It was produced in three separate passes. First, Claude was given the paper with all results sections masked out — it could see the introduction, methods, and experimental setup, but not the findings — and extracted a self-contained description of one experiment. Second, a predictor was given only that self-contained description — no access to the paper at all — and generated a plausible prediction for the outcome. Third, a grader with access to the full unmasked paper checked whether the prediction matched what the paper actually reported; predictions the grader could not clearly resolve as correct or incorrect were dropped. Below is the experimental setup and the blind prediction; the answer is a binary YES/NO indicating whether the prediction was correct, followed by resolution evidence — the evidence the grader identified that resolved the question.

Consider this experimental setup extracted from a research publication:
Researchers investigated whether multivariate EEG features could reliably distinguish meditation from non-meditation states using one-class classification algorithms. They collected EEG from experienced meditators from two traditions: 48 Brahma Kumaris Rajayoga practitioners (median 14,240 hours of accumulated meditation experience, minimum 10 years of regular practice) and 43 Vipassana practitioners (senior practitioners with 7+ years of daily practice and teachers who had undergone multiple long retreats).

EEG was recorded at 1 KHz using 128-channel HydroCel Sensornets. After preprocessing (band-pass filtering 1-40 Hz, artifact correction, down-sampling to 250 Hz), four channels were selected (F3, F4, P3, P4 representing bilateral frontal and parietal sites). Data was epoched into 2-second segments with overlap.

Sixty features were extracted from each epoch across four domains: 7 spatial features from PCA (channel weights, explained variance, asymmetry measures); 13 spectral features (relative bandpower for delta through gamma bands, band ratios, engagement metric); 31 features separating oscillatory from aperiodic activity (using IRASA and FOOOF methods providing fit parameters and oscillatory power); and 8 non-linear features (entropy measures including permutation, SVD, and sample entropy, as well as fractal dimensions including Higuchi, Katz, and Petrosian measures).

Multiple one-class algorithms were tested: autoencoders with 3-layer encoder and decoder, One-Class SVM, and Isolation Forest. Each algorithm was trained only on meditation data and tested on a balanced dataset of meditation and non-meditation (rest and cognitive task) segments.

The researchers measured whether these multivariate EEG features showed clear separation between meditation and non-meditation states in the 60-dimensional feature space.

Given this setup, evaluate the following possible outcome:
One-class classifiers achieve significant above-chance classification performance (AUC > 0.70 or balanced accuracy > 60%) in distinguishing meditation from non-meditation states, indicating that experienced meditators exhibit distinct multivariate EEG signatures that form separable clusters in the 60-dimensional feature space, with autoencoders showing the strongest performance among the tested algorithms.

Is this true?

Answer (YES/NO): NO